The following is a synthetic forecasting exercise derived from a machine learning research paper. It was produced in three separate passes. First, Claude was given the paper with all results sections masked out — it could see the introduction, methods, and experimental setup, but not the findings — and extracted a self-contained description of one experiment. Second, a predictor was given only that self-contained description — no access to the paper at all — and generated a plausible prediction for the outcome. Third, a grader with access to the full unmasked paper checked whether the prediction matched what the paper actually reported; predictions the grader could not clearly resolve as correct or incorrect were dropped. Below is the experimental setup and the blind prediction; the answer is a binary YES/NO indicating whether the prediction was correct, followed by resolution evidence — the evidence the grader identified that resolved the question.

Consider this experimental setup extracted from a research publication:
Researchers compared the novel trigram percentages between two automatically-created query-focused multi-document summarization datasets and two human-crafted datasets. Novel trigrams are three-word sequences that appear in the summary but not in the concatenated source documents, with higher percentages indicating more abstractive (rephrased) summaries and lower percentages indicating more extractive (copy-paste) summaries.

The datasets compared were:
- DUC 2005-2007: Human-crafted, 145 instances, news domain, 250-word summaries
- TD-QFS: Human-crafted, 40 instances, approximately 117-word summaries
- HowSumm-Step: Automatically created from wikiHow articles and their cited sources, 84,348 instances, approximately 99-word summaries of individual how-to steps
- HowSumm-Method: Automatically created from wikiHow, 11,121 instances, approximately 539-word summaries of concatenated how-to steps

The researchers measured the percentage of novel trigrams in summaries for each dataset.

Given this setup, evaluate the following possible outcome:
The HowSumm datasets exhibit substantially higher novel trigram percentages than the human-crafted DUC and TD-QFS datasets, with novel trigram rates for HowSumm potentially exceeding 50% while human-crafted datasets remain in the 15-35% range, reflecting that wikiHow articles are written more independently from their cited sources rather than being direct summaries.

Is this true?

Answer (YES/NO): NO